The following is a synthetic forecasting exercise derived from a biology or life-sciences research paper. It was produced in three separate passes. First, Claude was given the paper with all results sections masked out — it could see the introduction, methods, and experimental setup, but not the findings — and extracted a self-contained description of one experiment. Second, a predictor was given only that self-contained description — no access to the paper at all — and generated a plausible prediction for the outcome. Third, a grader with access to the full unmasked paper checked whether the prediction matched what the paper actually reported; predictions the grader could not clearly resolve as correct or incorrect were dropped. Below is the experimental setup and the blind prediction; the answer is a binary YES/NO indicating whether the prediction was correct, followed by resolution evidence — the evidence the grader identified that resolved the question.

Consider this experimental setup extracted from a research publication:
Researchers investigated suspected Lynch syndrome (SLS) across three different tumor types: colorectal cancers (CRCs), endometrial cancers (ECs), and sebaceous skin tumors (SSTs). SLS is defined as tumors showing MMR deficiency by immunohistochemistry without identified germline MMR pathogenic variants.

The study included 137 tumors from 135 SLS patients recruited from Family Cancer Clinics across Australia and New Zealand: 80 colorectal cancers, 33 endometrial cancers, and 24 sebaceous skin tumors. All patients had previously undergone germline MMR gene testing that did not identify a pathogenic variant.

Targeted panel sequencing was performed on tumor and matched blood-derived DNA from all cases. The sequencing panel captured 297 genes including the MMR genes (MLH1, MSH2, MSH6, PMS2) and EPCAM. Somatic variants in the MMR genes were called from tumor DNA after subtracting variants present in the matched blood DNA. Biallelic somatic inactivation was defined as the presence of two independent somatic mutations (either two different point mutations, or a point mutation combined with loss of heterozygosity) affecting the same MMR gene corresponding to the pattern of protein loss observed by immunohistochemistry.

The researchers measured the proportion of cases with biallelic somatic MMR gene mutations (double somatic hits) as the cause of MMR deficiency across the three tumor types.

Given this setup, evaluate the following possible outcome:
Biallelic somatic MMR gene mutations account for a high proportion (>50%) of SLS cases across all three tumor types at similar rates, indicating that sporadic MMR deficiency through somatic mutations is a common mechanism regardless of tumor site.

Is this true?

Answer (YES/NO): NO